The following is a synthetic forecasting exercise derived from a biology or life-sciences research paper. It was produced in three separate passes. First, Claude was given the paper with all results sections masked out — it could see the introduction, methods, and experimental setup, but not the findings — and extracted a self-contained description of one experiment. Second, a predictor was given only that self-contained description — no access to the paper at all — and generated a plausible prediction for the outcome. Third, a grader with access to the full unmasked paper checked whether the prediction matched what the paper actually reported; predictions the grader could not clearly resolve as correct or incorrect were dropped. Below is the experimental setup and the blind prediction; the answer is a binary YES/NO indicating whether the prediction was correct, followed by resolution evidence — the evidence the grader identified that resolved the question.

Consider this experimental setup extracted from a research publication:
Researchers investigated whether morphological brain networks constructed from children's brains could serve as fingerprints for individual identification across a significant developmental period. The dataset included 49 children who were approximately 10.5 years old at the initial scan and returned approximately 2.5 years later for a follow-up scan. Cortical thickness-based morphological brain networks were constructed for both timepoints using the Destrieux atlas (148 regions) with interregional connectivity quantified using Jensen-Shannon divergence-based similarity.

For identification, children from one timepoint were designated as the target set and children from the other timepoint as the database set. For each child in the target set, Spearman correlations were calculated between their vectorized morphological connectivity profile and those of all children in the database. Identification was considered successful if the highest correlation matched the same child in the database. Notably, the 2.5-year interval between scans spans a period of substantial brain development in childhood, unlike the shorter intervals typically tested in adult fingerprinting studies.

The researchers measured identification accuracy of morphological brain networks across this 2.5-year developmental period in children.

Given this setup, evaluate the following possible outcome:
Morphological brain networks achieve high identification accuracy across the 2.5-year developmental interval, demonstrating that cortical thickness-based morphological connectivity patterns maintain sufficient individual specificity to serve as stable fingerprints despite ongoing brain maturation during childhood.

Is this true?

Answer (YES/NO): YES